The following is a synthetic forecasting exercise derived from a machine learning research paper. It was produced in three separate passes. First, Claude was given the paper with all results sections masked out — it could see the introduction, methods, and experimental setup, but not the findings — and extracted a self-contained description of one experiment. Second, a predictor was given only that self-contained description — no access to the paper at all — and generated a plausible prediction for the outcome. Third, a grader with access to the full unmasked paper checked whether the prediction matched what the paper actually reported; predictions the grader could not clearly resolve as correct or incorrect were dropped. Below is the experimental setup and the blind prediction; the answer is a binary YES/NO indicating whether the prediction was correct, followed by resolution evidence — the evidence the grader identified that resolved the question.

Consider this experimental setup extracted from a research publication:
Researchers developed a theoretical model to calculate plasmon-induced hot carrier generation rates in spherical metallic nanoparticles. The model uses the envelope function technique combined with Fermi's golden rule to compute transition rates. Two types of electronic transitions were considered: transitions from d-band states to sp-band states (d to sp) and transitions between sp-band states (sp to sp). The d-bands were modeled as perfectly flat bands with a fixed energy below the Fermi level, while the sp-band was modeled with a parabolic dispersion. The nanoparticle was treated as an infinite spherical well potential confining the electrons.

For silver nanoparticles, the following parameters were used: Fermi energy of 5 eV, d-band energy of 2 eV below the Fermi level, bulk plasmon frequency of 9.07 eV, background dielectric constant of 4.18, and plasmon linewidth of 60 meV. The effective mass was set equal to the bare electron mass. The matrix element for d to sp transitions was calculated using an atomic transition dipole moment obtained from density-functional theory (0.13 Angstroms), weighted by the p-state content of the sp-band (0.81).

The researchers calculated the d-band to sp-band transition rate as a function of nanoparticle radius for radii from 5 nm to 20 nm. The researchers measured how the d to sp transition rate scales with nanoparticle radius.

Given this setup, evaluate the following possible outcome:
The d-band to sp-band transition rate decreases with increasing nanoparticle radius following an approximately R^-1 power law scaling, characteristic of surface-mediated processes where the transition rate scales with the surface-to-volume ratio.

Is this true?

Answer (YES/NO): NO